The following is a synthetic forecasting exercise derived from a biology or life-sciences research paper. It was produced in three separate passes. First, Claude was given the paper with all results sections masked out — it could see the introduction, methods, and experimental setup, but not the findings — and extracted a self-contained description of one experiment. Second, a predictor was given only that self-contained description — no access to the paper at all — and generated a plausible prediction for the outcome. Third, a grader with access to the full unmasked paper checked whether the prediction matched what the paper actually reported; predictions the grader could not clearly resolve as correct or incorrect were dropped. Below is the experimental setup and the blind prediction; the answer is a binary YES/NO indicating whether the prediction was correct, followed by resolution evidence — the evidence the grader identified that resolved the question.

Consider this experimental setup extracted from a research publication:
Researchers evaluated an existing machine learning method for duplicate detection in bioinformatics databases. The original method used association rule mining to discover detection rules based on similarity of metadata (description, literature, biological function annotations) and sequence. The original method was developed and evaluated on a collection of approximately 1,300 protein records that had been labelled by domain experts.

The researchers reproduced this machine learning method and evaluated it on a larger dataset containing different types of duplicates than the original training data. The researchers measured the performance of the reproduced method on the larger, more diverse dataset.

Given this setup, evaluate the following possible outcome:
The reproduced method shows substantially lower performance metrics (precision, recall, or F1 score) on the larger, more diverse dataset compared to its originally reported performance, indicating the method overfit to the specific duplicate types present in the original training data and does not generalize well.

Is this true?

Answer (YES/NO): YES